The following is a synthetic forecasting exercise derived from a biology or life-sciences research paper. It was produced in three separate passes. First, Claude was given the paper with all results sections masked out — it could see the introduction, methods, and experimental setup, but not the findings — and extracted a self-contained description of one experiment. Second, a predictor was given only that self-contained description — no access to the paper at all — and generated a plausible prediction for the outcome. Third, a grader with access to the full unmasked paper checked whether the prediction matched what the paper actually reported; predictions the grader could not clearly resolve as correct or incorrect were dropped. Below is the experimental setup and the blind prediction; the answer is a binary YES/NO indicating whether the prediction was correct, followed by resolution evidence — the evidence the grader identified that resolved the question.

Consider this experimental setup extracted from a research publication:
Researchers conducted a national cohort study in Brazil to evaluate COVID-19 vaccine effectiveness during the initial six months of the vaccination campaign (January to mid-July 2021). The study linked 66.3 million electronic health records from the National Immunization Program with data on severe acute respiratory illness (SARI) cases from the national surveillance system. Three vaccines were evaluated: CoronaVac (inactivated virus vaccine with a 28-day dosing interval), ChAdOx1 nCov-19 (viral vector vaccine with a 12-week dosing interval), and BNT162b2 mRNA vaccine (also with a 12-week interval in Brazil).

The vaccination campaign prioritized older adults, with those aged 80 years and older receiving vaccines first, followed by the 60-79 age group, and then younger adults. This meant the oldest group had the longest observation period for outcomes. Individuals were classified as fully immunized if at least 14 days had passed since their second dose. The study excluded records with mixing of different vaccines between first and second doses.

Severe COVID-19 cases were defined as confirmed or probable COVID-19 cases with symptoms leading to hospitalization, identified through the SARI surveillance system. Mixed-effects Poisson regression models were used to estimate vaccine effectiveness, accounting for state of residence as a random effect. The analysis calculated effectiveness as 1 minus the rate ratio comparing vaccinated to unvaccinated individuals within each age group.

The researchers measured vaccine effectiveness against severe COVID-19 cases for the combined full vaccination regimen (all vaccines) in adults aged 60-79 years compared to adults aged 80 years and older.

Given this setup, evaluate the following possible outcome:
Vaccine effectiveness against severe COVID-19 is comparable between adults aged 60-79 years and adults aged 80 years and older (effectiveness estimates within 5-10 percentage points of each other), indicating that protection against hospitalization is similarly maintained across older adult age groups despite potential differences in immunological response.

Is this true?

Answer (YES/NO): NO